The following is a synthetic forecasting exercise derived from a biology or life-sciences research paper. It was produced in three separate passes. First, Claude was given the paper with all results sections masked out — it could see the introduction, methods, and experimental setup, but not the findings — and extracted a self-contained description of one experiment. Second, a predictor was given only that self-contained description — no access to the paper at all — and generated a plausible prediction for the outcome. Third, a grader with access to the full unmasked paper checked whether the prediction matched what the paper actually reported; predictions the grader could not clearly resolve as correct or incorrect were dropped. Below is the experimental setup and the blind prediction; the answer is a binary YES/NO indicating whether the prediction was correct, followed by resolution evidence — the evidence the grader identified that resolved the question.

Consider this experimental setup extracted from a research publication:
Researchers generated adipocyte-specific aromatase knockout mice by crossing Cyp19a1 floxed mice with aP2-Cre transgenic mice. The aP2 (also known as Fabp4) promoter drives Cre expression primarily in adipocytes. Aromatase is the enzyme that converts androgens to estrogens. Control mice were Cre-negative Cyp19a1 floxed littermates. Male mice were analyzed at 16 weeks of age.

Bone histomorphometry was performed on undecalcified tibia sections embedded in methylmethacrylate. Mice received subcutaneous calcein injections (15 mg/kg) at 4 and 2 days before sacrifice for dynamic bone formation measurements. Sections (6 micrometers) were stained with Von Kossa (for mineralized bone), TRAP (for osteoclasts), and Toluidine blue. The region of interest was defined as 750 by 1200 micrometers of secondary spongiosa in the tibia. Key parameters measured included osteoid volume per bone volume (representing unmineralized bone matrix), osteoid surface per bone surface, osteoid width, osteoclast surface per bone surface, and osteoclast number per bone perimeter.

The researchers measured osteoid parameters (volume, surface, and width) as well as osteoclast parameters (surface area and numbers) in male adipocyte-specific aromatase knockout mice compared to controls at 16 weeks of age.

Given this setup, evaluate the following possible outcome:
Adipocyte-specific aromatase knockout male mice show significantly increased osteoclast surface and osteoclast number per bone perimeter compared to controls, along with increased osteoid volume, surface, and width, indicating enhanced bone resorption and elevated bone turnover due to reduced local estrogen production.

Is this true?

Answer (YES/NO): NO